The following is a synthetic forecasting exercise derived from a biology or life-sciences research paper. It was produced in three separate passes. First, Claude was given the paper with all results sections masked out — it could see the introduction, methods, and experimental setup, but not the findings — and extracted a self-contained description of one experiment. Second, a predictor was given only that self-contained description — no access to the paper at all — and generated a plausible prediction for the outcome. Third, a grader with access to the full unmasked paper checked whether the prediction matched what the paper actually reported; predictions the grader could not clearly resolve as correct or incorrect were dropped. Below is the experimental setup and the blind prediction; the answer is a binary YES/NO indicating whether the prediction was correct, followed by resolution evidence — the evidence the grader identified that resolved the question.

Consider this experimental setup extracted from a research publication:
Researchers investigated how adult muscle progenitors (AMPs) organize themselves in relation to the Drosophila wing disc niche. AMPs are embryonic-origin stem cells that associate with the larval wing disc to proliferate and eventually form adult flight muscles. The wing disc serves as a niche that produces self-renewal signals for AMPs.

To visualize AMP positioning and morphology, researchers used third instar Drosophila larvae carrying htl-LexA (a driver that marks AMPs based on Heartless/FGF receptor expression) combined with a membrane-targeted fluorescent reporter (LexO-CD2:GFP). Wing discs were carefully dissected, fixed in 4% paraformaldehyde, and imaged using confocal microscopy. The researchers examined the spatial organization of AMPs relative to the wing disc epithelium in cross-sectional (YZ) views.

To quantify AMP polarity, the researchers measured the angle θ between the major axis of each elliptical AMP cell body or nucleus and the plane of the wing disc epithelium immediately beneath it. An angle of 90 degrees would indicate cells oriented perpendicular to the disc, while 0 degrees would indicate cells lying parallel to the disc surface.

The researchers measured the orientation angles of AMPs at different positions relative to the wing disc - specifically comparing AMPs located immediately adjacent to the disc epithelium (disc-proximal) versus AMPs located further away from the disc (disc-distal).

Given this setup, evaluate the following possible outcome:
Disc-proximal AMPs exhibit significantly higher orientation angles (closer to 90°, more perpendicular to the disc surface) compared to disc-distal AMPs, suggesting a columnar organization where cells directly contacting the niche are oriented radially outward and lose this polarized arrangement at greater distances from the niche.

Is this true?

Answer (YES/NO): YES